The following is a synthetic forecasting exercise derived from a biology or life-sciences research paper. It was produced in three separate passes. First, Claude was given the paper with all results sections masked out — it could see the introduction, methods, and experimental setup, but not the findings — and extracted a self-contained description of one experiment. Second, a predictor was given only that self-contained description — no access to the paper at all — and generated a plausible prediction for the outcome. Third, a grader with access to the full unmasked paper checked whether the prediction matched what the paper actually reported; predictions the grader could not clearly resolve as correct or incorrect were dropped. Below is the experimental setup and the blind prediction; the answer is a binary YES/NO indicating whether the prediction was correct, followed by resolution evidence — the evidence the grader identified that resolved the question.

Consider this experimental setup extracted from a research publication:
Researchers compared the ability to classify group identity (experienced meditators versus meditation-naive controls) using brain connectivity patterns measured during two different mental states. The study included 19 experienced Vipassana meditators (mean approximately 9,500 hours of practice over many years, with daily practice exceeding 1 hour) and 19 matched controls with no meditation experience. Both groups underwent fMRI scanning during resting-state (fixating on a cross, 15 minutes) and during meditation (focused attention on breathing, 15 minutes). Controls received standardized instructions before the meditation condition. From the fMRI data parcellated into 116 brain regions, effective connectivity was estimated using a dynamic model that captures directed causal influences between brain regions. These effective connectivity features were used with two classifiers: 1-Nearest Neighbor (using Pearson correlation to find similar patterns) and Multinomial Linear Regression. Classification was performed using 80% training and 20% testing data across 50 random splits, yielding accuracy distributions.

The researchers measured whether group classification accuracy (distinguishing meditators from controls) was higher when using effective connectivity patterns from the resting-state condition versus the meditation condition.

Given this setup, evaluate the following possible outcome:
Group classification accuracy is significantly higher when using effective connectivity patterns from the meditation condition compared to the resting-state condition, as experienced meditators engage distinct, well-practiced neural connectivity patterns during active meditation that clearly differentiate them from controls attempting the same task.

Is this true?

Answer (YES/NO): NO